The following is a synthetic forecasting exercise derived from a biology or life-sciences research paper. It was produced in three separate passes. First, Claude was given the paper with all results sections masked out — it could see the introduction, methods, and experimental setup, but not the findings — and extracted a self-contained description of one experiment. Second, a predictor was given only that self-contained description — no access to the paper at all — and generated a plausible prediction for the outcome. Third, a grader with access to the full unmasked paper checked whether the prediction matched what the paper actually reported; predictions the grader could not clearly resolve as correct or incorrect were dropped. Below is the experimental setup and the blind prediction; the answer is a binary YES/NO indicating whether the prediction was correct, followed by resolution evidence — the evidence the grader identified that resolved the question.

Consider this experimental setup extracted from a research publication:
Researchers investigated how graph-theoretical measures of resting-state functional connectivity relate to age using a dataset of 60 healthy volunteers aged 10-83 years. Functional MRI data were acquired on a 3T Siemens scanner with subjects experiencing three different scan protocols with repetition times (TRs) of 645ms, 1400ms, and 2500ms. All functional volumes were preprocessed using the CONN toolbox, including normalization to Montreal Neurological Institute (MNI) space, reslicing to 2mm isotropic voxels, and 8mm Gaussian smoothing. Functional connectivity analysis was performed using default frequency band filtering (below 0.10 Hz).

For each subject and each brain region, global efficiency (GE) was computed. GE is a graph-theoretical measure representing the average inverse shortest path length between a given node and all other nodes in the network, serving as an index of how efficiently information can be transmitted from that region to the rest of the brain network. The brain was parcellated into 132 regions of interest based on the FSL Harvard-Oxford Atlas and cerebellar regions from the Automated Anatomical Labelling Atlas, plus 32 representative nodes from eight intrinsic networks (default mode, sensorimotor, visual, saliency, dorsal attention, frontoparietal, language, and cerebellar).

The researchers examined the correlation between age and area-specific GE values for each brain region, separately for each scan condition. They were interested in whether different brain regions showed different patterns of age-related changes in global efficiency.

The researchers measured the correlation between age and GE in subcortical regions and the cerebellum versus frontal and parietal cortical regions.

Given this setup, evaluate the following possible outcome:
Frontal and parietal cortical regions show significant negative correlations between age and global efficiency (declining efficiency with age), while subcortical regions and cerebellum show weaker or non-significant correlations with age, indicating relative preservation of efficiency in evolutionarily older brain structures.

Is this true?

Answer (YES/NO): NO